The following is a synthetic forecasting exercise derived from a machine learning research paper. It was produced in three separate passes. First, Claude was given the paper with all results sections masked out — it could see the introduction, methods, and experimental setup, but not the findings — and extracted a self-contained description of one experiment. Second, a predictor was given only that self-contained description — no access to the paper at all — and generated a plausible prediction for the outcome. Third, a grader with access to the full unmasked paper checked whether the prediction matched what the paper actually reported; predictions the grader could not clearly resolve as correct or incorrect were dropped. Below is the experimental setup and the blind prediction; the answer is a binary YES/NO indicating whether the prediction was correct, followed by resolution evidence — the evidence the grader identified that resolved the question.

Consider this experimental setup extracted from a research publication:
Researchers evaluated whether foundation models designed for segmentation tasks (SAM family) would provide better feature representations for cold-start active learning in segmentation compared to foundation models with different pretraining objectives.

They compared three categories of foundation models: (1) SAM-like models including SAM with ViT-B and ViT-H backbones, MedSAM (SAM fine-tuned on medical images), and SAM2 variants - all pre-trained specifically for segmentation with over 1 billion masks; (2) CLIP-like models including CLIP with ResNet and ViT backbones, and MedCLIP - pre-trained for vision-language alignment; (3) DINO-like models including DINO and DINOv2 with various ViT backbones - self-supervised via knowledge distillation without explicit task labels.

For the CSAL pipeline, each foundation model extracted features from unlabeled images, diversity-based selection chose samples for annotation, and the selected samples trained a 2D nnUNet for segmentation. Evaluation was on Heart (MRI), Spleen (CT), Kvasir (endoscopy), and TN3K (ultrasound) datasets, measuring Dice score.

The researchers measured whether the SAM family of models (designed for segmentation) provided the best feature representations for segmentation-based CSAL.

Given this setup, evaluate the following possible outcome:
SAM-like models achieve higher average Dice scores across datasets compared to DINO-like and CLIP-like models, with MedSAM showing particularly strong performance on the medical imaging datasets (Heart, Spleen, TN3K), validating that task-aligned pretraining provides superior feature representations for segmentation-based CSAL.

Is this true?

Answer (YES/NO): NO